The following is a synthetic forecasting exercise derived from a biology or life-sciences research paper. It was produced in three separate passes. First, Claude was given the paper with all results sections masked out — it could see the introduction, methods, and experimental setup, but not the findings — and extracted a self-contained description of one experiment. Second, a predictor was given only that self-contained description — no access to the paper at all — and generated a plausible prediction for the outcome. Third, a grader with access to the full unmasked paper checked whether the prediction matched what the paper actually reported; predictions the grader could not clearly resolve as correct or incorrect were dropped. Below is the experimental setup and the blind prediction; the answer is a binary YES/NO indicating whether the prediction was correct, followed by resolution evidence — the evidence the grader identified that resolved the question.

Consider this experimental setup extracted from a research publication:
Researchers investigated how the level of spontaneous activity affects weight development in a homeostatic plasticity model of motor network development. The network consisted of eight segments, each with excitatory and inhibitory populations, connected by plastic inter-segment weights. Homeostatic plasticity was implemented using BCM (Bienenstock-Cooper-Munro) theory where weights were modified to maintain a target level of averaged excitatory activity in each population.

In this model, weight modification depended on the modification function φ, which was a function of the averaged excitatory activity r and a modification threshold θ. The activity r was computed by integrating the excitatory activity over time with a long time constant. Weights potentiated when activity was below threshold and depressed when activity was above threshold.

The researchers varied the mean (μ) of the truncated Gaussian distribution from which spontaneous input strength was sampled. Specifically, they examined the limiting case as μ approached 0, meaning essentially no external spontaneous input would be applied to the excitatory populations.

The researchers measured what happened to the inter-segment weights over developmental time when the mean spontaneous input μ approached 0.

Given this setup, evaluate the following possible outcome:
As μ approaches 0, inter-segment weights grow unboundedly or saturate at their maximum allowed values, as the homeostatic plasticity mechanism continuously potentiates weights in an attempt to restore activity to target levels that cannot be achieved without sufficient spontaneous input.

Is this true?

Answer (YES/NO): NO